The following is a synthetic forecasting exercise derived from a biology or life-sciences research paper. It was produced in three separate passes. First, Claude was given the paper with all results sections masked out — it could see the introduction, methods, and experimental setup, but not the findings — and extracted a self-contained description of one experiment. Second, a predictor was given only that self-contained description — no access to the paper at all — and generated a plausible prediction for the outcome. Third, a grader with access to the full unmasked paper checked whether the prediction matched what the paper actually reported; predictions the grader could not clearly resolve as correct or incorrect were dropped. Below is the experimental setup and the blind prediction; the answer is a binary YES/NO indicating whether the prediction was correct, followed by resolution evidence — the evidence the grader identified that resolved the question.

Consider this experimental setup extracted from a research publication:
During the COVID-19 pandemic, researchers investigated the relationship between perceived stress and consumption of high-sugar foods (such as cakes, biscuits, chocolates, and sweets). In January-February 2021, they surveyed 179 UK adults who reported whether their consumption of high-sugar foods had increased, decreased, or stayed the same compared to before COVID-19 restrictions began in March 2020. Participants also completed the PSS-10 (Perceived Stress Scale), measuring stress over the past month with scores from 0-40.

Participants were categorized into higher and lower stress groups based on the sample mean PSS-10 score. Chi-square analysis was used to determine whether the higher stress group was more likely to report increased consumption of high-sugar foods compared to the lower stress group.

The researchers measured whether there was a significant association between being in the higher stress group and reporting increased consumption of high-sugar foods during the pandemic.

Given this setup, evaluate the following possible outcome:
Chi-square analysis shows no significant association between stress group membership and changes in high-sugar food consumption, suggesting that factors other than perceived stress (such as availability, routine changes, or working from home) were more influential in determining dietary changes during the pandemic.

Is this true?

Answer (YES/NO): NO